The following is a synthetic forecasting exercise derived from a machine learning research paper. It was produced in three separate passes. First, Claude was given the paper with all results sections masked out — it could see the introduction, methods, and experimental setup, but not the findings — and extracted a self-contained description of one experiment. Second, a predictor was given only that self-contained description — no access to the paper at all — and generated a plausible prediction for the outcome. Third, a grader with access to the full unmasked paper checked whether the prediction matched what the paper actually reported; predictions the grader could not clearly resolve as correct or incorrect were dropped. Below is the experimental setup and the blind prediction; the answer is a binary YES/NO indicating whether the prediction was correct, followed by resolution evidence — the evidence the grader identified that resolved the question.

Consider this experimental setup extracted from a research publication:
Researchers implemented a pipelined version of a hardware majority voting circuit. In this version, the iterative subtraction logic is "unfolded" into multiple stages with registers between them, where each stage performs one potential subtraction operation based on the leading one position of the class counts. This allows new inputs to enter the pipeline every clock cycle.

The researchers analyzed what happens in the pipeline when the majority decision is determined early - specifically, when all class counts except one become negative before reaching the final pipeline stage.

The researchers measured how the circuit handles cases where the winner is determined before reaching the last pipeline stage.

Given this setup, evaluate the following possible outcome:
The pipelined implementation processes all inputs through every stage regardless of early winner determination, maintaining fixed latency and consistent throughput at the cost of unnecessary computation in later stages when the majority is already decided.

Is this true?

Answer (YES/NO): YES